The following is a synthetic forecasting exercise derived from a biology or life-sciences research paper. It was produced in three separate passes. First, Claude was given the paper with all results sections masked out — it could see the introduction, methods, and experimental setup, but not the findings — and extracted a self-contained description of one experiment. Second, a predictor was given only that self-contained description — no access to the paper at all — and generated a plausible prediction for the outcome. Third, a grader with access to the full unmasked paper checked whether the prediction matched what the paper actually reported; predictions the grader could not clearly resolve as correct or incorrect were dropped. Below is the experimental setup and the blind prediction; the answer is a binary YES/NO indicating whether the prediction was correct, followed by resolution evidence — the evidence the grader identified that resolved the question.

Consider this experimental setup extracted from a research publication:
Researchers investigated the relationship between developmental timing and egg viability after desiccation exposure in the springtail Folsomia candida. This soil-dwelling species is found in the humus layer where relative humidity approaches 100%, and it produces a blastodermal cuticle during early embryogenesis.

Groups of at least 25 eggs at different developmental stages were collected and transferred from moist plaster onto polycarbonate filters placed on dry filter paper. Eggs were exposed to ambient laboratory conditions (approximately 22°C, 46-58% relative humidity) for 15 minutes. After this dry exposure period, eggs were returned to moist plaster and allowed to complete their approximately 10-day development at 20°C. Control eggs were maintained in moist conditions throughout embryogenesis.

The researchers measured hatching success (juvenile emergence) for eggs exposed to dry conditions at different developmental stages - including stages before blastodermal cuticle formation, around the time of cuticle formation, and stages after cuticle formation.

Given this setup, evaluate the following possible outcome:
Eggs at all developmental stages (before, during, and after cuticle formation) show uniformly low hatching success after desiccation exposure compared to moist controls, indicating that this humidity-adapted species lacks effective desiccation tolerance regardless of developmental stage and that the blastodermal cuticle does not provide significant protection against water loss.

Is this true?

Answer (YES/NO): NO